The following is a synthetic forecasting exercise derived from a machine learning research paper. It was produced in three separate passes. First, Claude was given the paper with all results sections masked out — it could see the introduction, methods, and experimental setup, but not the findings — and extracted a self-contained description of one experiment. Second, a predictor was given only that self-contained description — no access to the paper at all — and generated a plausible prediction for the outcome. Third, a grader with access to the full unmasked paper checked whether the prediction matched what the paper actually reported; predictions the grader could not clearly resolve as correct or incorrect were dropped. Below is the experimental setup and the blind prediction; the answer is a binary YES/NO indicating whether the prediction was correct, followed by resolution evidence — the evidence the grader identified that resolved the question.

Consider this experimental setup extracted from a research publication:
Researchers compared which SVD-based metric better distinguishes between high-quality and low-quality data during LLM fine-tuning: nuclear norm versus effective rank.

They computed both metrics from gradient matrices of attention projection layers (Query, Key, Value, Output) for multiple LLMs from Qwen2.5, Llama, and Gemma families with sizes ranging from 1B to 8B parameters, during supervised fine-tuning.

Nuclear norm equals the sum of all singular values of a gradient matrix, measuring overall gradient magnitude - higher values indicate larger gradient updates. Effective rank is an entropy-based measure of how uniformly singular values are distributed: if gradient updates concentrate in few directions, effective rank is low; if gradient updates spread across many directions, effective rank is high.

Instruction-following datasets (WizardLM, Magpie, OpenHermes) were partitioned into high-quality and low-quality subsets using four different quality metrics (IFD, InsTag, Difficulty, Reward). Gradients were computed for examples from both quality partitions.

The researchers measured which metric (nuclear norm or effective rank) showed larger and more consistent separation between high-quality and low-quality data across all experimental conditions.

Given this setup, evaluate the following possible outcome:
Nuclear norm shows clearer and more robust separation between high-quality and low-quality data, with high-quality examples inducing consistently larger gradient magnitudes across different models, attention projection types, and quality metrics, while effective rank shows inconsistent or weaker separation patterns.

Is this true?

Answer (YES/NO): NO